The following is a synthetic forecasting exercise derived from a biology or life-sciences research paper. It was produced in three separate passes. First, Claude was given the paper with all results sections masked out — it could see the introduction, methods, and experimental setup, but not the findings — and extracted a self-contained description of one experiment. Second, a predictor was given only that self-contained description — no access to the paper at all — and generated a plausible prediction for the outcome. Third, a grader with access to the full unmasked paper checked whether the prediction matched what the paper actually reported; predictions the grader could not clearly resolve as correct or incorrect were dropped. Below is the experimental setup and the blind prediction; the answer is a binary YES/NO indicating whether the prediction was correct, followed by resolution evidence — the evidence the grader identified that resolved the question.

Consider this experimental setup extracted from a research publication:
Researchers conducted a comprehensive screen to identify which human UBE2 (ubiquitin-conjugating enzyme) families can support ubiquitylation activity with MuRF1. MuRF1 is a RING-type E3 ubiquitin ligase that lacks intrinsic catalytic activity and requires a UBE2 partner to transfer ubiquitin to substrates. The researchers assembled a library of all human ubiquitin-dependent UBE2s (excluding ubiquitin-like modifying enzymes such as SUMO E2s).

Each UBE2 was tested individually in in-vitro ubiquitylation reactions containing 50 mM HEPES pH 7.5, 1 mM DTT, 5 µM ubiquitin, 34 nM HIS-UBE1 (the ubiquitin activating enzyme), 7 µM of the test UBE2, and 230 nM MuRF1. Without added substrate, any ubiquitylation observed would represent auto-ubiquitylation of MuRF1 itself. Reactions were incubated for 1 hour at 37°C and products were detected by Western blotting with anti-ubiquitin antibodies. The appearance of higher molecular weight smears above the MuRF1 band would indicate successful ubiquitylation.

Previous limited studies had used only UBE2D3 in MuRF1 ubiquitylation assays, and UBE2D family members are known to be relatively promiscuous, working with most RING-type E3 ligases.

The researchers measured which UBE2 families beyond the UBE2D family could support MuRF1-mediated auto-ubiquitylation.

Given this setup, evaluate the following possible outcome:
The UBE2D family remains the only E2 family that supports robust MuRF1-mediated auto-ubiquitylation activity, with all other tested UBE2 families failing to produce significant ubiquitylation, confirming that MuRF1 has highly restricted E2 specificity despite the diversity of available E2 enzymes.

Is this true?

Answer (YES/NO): NO